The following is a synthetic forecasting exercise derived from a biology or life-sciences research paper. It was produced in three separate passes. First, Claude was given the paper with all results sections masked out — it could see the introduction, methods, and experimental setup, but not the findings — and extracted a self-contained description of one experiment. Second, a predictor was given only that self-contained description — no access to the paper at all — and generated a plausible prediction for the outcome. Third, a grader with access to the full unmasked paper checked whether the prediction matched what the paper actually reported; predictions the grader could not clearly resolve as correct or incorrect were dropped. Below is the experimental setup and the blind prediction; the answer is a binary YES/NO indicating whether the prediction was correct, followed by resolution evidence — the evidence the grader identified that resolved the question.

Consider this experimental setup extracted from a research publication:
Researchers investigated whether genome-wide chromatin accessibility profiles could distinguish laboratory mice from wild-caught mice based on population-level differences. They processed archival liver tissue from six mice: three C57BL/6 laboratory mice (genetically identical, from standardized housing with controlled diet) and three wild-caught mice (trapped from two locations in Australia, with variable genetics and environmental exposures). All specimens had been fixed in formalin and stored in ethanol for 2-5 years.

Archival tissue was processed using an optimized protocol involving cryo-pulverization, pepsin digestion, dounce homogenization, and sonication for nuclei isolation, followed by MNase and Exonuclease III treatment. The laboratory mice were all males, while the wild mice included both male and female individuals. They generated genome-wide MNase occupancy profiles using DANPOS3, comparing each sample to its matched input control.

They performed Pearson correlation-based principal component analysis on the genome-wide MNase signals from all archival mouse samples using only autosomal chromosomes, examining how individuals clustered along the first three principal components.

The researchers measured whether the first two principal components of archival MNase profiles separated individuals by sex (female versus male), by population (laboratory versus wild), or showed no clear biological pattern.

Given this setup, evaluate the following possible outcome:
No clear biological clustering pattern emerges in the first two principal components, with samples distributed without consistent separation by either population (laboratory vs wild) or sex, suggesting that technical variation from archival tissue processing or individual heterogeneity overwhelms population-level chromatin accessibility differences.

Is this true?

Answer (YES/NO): NO